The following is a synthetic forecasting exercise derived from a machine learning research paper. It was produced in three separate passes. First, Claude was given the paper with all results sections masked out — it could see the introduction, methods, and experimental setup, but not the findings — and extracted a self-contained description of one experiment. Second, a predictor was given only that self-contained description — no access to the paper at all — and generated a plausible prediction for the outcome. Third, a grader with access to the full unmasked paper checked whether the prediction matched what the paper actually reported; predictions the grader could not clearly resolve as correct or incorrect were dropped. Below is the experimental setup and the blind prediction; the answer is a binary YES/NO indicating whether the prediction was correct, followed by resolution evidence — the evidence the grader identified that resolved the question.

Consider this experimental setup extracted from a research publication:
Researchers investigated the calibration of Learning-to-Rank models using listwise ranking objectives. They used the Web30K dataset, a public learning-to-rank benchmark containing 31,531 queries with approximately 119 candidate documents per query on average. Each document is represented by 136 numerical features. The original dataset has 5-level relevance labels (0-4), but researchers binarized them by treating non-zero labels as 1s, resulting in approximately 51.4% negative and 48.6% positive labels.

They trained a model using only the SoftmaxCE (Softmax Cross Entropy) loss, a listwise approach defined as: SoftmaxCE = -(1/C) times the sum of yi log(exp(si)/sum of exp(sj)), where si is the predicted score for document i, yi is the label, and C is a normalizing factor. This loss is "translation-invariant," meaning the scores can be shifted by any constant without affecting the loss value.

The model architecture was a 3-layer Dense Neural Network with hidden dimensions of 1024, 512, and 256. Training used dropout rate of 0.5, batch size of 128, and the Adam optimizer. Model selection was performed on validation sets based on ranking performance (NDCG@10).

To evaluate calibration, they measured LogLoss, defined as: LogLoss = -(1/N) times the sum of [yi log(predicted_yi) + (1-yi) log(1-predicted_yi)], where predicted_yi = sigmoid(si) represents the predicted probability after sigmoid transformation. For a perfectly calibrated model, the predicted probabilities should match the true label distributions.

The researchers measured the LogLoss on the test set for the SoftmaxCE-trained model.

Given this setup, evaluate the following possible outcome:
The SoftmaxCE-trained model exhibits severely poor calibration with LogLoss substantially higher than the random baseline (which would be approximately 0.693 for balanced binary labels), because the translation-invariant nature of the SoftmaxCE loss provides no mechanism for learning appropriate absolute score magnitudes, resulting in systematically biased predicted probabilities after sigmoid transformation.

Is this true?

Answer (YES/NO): YES